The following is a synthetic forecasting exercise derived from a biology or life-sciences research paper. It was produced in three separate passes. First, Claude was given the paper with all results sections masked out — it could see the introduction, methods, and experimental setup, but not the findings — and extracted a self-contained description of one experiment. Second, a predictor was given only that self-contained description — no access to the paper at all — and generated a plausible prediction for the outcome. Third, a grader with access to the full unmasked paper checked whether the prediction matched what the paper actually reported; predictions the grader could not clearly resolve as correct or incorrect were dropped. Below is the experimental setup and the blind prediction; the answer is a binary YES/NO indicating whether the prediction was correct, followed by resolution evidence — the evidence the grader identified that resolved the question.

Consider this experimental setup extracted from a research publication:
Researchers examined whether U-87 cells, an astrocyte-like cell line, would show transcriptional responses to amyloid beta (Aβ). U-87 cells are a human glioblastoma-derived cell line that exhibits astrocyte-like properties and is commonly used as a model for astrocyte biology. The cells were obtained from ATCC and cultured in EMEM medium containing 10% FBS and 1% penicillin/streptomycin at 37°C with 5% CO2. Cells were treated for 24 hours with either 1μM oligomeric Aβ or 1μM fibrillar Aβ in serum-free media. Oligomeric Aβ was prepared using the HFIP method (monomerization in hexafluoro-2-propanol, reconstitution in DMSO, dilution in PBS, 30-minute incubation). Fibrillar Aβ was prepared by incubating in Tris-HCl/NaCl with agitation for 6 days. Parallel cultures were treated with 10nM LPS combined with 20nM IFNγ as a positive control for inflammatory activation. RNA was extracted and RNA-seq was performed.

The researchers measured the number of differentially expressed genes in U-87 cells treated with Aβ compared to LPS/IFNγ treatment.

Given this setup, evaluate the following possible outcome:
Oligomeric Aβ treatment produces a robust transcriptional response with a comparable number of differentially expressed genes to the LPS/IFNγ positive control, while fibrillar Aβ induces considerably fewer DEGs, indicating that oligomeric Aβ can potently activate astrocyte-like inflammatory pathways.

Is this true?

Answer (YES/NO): NO